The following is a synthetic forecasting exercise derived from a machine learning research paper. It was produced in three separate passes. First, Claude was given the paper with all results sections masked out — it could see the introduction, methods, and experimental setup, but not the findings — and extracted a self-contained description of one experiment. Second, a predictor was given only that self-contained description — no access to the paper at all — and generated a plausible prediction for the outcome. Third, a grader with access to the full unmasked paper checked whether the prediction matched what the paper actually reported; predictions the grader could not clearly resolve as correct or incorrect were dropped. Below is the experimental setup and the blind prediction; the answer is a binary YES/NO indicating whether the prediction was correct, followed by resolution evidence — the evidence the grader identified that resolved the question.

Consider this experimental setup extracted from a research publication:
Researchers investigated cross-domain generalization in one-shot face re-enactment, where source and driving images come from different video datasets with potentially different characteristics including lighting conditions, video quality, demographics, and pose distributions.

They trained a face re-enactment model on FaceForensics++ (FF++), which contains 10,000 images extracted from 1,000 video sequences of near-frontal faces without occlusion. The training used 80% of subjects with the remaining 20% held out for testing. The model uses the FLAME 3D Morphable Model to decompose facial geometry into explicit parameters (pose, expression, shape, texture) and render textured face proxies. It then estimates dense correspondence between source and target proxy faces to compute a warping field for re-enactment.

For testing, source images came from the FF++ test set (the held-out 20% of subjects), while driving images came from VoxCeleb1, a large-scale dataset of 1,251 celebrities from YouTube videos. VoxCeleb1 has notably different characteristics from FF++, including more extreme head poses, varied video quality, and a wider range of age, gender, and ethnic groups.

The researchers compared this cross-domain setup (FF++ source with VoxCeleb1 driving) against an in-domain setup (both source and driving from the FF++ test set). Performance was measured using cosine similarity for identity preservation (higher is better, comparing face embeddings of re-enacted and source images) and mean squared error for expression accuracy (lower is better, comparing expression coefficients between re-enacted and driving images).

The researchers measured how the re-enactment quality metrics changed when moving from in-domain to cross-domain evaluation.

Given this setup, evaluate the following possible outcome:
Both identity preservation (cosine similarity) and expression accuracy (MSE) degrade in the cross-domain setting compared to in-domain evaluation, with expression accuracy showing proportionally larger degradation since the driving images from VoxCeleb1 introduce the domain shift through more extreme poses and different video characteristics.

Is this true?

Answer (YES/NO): NO